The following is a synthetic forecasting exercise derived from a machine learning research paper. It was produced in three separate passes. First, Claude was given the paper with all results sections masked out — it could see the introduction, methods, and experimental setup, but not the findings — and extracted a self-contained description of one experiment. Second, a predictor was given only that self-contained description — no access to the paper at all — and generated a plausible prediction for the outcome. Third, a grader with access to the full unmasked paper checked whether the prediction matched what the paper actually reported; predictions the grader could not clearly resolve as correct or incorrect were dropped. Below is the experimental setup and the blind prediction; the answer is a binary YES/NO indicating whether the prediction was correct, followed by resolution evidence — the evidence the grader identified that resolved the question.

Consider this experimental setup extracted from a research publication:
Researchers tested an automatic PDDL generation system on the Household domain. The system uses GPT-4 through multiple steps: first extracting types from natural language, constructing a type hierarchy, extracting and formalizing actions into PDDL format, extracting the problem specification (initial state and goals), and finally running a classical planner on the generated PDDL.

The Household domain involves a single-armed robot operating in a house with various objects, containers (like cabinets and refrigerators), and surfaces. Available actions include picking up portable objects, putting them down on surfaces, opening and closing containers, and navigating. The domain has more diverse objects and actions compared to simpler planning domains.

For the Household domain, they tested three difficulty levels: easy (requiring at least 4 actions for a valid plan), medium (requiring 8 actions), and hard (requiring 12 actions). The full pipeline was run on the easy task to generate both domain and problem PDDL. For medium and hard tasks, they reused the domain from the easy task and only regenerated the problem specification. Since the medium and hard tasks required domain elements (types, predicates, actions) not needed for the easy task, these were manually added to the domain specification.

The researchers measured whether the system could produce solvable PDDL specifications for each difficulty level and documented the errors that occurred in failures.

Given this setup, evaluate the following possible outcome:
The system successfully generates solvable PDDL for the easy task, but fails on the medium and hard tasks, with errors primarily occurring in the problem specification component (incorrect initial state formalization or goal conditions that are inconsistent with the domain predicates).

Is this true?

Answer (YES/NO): NO